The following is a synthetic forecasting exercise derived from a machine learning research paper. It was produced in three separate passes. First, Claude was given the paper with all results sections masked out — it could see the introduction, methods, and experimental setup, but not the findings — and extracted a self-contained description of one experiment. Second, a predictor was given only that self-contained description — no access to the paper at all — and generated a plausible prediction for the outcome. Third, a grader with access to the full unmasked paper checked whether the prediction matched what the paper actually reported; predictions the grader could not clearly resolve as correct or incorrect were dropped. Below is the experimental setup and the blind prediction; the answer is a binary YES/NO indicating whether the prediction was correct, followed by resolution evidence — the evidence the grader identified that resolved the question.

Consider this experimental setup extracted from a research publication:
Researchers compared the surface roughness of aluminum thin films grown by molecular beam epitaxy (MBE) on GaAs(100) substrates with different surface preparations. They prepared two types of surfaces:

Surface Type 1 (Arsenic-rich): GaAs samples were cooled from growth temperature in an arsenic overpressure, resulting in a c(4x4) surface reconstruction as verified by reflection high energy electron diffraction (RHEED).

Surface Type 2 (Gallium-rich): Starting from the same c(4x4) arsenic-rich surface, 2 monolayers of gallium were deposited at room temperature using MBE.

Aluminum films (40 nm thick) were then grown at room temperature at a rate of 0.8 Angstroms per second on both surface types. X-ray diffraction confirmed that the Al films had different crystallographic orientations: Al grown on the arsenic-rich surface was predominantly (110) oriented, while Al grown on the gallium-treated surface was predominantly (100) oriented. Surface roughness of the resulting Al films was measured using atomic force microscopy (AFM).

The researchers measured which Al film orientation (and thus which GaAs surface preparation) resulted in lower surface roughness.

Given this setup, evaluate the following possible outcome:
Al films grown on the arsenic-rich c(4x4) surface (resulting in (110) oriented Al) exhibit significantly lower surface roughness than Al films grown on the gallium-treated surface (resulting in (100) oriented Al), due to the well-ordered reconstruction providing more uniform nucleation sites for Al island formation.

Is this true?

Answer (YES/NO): NO